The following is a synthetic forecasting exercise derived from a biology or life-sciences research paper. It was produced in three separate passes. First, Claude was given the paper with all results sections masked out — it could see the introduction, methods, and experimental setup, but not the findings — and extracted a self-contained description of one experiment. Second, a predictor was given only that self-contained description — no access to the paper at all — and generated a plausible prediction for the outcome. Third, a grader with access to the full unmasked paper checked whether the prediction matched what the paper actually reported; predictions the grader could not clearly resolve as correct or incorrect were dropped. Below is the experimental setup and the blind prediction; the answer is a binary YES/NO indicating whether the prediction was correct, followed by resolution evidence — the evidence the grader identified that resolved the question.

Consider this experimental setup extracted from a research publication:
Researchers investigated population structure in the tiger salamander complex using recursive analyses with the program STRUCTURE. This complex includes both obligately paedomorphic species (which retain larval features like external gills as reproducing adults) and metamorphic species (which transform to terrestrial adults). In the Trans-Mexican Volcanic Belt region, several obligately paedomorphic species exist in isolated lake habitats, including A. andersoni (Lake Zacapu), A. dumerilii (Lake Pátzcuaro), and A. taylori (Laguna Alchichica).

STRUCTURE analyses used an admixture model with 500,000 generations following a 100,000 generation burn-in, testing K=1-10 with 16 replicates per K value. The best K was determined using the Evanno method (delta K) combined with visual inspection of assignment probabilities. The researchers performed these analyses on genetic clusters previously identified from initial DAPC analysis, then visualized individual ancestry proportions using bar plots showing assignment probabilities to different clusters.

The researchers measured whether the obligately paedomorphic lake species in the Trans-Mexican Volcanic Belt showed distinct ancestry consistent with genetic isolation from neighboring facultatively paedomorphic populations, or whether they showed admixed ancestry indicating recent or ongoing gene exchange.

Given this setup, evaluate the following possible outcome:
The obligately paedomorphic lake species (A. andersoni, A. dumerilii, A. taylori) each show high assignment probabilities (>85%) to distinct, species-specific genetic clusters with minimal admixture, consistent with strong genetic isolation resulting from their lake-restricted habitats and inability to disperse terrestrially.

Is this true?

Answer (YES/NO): NO